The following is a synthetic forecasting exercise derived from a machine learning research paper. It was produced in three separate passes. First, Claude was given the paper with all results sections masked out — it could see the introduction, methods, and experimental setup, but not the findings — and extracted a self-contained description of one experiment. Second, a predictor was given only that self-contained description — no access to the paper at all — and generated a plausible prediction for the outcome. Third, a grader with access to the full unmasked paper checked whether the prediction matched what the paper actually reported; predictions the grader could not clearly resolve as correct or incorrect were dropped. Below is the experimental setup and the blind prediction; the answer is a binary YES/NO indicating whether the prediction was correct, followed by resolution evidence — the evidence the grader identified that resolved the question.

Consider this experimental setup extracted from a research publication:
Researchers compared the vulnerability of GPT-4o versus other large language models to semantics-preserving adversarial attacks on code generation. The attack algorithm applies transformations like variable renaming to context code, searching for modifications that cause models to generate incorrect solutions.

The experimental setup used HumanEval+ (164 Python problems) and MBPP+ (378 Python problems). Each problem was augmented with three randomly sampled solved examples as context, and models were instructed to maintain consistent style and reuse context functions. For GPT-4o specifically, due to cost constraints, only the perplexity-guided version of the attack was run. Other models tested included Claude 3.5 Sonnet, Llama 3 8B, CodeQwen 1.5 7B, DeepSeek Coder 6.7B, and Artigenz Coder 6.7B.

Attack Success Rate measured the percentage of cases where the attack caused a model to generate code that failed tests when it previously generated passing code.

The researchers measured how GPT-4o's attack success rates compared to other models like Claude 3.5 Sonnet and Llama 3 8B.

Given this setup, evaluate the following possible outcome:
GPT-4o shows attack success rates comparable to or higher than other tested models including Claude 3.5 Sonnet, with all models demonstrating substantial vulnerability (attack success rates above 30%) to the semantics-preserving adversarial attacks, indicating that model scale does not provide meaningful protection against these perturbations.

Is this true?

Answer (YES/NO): NO